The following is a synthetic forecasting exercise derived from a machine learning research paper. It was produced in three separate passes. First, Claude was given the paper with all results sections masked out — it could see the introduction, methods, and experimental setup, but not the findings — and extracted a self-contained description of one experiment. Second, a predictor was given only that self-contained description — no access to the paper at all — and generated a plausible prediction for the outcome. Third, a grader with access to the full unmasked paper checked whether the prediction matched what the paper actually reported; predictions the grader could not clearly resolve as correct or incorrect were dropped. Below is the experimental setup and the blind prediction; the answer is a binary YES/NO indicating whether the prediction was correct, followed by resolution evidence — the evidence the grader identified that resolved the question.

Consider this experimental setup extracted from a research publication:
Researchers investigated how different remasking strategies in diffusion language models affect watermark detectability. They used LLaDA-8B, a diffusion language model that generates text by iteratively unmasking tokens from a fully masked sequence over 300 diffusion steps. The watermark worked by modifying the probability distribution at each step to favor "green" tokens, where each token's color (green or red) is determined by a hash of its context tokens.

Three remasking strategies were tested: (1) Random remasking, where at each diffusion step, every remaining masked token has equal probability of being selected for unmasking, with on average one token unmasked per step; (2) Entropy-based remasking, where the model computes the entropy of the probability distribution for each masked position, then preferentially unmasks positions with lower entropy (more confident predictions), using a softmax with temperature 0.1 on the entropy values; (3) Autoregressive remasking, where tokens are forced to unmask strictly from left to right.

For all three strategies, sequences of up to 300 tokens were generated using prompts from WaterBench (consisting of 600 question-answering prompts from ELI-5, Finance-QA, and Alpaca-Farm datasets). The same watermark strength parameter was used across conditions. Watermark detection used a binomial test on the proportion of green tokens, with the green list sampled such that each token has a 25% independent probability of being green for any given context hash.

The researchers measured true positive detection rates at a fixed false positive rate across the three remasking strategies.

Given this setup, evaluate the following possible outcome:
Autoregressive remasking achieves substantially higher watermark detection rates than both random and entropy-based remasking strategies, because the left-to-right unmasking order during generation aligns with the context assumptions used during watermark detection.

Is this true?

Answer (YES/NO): YES